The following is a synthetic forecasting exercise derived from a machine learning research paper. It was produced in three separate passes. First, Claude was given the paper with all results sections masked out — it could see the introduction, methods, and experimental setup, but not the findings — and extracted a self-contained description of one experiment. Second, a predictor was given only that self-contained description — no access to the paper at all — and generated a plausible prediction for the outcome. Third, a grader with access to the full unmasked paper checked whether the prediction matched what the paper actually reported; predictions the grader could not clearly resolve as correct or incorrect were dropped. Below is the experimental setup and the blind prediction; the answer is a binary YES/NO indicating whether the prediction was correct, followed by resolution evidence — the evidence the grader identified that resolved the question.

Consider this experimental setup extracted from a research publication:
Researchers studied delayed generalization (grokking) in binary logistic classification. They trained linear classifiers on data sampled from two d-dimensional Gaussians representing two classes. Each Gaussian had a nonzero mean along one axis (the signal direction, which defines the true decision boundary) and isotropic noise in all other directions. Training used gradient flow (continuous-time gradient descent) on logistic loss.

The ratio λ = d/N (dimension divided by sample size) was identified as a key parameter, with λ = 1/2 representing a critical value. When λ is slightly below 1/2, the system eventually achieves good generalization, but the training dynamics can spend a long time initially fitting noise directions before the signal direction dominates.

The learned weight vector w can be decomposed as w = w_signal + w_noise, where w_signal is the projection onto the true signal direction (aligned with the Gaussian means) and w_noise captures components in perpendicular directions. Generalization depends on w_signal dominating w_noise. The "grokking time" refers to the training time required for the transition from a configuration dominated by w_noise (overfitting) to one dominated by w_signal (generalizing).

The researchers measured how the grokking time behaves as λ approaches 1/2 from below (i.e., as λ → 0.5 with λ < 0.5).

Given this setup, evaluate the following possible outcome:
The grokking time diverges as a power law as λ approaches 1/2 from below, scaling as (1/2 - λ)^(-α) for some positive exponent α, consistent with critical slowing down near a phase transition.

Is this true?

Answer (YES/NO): NO